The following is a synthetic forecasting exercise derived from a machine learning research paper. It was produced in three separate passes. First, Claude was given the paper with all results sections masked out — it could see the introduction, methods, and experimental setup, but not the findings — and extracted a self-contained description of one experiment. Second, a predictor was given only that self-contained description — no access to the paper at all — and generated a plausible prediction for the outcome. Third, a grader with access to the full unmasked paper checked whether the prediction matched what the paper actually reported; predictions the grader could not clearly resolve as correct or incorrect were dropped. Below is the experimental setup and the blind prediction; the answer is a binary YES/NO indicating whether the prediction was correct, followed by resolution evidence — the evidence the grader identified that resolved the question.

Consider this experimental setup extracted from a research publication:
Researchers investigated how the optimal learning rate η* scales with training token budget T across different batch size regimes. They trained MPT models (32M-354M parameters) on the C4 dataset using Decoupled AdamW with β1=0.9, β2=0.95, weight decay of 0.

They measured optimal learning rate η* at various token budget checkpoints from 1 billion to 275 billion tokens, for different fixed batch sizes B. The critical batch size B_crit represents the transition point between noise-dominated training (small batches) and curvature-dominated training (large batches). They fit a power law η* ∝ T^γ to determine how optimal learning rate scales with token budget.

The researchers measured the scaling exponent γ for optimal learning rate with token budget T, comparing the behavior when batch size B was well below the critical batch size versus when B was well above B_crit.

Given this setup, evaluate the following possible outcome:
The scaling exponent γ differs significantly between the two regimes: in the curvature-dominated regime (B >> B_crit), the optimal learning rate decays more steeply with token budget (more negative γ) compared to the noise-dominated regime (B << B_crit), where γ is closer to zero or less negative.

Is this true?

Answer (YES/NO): NO